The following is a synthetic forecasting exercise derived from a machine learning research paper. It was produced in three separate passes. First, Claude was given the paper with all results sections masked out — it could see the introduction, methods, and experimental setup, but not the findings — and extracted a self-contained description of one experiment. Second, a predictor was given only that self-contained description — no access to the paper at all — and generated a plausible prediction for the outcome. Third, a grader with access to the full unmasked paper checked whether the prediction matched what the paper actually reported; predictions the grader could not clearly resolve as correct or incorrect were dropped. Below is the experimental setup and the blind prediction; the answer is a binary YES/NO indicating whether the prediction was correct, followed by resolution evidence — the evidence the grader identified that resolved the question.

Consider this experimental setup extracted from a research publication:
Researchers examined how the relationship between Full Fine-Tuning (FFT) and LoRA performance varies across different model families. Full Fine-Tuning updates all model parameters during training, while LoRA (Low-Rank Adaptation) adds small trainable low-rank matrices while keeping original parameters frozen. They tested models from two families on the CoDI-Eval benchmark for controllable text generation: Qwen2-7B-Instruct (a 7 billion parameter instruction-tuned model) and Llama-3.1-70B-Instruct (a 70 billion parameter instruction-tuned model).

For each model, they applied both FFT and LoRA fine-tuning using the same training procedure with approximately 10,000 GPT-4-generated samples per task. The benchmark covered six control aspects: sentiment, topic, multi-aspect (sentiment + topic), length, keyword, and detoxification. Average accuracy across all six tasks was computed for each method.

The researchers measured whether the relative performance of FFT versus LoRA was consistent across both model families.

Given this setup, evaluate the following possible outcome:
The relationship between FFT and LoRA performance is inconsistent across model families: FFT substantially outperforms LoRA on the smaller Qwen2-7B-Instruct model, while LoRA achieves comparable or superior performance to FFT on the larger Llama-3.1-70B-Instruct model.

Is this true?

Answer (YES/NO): NO